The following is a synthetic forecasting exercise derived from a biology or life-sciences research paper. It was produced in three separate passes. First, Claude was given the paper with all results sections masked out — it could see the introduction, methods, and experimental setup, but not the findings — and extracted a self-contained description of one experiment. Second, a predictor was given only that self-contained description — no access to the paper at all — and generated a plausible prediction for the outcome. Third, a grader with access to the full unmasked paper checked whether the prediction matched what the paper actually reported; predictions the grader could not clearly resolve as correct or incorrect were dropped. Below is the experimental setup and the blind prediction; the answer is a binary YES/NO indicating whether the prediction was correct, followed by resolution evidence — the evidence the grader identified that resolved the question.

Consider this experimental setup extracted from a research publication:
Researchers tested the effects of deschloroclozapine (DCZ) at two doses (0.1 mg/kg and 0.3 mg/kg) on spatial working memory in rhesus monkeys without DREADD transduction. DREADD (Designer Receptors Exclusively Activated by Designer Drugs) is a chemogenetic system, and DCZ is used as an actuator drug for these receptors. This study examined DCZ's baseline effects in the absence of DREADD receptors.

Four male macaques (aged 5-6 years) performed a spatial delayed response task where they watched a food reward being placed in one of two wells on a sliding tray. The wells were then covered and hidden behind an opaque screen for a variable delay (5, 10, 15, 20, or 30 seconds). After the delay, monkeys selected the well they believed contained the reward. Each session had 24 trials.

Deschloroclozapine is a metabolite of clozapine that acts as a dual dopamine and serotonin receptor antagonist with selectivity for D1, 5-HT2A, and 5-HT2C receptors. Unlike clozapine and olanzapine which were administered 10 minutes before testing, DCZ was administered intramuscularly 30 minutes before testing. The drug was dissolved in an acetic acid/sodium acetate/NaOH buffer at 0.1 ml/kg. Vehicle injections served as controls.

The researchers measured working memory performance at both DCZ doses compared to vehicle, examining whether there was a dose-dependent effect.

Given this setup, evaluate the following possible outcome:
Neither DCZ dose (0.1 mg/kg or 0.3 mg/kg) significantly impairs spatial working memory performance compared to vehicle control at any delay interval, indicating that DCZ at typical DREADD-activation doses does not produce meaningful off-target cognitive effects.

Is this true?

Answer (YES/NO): NO